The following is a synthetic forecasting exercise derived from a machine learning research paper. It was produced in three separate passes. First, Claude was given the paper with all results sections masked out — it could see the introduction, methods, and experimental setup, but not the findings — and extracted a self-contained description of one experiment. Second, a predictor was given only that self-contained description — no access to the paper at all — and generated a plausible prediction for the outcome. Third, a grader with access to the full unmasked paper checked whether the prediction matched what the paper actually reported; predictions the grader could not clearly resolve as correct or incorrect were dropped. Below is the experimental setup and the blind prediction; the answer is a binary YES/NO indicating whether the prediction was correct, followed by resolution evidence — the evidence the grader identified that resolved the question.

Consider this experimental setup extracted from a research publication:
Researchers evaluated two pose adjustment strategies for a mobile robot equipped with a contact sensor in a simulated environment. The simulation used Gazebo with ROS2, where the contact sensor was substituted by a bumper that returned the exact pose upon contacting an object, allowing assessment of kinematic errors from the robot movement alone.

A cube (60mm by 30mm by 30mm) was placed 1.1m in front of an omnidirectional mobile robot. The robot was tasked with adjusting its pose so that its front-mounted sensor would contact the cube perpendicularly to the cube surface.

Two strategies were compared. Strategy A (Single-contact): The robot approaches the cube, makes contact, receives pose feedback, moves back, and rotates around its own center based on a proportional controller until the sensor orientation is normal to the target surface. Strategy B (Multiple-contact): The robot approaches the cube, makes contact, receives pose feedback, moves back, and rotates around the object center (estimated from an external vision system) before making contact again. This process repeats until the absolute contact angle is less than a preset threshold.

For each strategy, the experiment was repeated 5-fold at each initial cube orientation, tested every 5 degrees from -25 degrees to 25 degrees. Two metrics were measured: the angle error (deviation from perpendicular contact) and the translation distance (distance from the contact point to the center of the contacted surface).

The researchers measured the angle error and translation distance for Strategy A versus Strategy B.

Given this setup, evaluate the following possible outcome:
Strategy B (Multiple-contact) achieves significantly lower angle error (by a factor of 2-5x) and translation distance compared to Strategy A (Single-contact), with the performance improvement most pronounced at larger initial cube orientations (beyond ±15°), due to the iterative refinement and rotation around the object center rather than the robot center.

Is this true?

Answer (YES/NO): NO